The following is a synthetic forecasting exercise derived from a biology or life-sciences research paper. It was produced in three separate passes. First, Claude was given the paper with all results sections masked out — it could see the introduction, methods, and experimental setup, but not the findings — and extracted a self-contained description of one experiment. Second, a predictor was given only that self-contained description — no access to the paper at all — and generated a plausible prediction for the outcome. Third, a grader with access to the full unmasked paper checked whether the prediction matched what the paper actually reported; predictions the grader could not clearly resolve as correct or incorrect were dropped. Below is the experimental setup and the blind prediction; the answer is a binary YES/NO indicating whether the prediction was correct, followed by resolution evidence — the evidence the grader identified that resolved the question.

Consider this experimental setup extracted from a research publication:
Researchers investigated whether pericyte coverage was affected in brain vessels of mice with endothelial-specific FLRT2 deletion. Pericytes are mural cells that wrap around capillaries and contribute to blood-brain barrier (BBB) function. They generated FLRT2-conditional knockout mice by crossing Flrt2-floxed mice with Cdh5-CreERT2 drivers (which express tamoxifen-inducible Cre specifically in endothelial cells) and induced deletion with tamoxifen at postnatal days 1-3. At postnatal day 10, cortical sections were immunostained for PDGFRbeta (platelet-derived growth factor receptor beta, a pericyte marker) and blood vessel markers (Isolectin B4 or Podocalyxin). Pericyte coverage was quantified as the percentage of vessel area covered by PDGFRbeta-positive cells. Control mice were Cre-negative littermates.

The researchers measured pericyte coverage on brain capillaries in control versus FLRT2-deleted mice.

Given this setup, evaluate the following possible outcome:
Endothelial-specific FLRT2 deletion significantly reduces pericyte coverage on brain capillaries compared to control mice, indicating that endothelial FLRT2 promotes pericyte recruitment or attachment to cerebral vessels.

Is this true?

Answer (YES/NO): NO